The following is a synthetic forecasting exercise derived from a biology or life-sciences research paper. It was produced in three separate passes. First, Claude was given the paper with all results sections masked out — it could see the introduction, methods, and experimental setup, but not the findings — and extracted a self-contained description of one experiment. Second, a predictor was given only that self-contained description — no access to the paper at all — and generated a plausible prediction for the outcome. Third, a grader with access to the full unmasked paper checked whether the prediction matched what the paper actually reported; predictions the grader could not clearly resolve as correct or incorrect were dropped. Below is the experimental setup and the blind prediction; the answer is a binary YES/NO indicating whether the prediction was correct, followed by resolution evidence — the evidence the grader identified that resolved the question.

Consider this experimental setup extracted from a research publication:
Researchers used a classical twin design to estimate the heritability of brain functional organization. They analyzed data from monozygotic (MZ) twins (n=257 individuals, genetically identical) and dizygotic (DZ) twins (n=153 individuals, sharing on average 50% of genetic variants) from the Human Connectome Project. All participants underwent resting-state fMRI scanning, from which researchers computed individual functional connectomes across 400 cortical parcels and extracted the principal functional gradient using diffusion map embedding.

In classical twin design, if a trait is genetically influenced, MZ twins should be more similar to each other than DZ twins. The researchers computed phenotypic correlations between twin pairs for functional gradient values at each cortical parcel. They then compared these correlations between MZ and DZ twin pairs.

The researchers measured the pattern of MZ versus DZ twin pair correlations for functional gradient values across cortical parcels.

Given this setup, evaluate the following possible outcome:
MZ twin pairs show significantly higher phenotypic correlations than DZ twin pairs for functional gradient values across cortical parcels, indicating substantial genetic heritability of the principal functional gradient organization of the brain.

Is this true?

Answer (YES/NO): YES